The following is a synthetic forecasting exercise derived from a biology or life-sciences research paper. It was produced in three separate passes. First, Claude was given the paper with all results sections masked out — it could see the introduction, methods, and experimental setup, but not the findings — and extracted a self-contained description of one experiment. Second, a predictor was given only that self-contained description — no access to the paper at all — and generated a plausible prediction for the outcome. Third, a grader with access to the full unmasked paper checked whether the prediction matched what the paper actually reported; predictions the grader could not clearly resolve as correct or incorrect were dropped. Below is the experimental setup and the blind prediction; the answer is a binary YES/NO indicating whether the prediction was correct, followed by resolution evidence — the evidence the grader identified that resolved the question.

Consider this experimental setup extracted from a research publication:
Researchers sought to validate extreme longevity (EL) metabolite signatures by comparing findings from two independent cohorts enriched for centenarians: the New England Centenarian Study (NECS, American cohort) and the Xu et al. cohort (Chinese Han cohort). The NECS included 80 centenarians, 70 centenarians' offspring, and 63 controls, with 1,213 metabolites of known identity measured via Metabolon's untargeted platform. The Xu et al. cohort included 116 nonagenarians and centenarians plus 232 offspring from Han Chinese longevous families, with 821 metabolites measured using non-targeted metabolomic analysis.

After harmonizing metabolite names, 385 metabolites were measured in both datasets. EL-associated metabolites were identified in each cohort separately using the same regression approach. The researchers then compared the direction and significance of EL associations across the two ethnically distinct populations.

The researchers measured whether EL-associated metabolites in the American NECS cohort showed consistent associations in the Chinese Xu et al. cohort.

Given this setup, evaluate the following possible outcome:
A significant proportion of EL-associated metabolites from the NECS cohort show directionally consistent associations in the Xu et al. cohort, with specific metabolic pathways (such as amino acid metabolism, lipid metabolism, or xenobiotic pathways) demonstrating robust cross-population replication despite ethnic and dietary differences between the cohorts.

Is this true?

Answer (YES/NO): YES